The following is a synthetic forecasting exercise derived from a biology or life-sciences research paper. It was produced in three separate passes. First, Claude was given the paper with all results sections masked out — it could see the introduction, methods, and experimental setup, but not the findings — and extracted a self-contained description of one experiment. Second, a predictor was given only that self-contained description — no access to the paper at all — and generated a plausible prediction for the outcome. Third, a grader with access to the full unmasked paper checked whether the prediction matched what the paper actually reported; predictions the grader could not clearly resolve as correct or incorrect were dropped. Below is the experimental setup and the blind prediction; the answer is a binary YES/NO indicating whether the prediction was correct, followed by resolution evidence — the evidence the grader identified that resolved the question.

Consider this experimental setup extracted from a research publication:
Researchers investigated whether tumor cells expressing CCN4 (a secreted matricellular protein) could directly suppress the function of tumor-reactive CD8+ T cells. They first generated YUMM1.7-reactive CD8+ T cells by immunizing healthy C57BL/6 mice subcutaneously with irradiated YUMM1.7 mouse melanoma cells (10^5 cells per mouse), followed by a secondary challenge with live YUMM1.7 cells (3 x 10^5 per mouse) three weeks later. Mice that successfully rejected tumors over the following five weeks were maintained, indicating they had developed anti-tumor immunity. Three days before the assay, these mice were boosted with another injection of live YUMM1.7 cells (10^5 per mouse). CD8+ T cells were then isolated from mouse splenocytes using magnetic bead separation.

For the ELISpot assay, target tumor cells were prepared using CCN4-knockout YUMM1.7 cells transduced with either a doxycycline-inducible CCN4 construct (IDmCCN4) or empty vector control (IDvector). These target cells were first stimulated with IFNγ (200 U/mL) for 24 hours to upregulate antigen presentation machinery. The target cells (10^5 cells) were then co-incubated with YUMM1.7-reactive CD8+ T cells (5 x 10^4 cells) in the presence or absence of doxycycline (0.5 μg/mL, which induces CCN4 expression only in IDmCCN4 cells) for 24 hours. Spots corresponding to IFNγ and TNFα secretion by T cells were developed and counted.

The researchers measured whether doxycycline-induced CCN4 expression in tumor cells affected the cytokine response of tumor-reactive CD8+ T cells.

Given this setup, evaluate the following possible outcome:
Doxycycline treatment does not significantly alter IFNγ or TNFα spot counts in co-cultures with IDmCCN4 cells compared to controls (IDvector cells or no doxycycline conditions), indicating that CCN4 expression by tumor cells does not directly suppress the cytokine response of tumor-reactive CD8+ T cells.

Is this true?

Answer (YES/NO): NO